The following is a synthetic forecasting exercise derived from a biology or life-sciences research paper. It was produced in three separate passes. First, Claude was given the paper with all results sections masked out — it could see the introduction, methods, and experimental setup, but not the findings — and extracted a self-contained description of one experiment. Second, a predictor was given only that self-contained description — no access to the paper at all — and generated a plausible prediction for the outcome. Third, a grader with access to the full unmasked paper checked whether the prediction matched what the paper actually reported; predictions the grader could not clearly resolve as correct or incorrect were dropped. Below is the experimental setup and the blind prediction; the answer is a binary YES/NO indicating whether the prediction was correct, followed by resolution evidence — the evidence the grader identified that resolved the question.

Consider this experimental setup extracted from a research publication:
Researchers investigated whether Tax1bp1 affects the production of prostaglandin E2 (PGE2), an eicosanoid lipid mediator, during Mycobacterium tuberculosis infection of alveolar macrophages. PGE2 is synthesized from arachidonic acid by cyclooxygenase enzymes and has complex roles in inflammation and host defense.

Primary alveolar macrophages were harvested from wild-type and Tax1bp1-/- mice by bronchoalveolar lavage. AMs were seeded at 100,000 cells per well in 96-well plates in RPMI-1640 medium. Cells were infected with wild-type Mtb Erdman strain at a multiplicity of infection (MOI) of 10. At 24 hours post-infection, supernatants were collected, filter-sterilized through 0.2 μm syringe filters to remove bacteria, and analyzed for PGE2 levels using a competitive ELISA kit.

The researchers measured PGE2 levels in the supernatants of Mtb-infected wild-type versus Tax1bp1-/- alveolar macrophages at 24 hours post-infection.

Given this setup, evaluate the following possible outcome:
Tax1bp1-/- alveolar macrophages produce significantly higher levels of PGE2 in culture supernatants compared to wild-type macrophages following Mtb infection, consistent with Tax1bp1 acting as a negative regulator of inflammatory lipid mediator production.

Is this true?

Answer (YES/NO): NO